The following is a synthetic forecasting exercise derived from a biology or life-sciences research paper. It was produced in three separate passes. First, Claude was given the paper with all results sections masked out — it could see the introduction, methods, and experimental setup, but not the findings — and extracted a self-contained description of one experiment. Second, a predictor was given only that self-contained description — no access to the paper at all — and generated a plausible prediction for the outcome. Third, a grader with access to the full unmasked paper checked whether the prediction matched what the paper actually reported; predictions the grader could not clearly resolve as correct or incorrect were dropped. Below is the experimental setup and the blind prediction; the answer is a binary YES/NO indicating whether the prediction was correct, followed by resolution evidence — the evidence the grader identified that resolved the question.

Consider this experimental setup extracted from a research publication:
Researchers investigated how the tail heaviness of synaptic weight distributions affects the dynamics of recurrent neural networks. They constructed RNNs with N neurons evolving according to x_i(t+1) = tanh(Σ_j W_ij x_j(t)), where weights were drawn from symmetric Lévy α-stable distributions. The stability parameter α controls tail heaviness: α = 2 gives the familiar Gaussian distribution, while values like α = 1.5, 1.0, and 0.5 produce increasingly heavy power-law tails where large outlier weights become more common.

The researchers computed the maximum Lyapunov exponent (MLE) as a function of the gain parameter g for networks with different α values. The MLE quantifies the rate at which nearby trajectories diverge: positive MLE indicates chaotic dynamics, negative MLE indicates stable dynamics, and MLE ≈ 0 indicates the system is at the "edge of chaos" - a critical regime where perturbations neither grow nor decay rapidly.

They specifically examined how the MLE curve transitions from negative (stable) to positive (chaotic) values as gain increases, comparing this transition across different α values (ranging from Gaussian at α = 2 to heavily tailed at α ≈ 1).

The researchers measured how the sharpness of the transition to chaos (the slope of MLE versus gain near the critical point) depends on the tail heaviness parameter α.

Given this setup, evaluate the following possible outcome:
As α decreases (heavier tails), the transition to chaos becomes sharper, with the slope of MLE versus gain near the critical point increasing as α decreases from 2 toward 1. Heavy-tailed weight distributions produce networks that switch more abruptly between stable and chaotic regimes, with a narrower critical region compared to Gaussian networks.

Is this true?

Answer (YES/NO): NO